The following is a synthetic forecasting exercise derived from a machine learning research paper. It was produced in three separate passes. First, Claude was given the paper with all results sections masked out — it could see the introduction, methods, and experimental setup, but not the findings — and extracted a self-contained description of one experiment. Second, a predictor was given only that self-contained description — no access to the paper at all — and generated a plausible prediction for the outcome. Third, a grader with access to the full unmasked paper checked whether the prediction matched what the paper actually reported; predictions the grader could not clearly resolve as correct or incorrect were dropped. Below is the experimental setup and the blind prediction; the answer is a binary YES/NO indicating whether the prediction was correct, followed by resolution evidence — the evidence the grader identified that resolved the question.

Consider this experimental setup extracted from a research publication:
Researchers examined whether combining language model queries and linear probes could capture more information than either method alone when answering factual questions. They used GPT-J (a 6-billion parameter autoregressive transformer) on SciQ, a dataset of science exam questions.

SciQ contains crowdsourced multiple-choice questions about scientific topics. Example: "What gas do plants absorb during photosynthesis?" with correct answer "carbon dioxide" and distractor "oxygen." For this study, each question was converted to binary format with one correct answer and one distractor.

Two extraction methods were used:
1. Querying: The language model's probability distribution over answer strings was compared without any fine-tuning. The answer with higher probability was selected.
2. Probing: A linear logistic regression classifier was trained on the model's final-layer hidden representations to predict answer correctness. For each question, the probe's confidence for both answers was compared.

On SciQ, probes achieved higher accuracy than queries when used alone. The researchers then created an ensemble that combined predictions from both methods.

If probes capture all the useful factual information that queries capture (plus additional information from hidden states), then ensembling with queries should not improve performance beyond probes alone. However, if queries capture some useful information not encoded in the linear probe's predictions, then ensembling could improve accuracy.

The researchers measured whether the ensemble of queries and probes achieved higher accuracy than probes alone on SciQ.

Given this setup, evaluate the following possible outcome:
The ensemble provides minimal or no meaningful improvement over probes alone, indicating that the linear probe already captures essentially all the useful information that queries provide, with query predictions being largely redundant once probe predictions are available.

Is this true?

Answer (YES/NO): NO